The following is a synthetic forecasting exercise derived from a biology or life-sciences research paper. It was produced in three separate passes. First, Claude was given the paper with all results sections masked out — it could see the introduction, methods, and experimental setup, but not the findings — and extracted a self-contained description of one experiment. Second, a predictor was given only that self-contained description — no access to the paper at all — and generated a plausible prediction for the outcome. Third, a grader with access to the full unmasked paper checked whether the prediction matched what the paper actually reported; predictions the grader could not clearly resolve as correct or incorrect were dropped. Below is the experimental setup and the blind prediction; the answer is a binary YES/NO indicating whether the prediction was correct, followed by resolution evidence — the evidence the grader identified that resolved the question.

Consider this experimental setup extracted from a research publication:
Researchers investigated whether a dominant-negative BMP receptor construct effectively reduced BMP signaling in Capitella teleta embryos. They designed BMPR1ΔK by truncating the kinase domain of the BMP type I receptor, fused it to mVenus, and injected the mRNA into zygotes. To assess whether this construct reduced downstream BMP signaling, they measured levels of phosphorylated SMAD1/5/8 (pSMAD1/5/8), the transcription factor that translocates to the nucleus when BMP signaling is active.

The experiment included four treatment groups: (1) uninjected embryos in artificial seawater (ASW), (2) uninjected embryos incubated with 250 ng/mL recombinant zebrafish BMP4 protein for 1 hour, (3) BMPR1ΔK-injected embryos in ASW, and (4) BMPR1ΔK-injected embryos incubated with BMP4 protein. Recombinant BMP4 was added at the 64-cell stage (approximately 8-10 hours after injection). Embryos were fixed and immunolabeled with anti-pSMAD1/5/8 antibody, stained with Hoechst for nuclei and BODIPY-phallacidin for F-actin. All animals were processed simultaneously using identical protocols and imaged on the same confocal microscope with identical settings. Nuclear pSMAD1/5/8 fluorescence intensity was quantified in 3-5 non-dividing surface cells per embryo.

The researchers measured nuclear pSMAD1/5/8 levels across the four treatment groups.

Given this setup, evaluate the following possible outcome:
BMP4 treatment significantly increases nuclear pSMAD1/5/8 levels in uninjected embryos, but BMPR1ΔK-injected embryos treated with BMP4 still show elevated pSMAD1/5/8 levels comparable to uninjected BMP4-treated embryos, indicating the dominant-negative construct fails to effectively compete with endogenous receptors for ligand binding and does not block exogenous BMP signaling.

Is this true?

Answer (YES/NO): NO